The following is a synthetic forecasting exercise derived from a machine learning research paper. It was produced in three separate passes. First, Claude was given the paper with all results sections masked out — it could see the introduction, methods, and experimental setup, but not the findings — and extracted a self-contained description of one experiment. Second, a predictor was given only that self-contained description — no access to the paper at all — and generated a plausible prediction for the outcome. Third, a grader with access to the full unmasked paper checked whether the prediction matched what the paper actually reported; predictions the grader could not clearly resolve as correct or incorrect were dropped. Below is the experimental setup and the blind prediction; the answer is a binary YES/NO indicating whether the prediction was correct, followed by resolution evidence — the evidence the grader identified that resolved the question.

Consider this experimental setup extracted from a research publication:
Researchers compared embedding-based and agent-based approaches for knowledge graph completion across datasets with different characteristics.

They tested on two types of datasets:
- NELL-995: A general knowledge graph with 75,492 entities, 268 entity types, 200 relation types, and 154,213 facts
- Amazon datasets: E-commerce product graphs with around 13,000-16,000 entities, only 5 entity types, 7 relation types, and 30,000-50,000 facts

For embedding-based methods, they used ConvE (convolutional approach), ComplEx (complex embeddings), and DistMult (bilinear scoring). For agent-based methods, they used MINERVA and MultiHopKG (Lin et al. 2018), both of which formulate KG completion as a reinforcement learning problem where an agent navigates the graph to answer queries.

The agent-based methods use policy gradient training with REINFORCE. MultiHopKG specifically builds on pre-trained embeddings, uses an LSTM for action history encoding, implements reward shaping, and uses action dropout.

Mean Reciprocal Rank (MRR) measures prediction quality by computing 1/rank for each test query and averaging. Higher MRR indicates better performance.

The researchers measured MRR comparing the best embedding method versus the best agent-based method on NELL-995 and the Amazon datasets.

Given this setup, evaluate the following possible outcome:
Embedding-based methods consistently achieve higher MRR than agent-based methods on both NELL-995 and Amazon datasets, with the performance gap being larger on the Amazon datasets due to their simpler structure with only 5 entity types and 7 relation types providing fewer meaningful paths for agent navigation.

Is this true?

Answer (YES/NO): YES